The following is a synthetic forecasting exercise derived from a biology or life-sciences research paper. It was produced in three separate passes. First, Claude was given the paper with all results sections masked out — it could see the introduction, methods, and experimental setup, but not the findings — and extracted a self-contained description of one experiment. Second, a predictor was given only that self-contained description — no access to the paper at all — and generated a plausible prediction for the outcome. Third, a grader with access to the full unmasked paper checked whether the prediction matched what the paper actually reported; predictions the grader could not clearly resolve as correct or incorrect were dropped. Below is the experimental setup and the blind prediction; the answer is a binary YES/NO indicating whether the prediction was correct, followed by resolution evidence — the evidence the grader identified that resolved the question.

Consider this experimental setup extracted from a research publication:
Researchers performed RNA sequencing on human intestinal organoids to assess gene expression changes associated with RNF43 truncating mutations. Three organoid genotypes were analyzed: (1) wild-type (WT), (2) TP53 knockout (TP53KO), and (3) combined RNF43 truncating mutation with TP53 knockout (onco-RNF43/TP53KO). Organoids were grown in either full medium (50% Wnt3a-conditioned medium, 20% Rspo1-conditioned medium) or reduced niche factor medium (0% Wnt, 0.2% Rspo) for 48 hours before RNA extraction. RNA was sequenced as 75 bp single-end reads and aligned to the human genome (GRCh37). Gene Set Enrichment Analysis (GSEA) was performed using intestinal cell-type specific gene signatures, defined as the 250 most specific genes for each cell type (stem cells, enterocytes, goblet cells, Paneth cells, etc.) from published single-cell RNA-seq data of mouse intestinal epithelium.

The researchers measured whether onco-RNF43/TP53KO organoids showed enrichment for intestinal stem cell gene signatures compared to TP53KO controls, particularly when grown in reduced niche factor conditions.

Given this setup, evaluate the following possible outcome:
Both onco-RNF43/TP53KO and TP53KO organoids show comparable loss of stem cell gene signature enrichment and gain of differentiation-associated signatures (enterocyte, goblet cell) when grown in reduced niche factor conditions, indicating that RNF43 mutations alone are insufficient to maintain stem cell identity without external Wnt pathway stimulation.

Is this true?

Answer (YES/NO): NO